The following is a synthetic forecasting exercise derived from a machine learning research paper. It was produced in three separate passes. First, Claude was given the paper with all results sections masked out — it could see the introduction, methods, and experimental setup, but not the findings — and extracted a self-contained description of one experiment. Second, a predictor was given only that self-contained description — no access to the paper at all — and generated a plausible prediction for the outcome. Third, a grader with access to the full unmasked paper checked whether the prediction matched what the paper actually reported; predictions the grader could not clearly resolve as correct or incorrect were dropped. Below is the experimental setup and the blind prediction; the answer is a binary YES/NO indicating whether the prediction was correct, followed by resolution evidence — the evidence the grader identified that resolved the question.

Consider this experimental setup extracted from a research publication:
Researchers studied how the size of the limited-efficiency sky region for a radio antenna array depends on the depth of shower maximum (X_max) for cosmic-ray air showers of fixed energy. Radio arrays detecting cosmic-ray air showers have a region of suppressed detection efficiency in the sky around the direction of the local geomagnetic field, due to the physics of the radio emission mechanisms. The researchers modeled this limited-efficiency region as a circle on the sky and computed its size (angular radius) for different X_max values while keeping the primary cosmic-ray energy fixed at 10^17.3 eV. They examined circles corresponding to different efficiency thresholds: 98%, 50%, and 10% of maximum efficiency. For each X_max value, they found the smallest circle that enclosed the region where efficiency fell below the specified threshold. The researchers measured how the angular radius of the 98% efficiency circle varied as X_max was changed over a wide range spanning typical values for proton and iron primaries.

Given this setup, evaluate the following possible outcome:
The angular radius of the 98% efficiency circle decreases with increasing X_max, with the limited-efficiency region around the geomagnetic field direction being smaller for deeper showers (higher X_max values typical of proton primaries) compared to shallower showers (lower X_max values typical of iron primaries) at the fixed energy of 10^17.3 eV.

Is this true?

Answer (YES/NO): NO